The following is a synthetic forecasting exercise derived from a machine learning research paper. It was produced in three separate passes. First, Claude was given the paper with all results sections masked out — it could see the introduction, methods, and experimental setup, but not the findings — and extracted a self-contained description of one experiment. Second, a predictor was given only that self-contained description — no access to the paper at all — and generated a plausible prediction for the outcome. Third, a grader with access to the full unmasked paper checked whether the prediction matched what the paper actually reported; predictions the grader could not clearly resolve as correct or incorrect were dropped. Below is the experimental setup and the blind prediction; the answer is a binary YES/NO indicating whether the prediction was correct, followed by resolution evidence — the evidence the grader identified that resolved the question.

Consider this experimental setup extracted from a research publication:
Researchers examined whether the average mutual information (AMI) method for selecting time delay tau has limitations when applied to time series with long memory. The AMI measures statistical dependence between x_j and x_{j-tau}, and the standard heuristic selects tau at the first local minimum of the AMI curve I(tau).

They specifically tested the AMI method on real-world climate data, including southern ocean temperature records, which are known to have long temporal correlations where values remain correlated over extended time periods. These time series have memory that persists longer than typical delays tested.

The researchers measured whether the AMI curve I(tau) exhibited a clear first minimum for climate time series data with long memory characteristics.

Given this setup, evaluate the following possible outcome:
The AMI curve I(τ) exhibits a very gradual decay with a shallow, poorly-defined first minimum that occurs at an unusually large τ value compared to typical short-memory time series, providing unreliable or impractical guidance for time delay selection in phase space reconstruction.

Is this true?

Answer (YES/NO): NO